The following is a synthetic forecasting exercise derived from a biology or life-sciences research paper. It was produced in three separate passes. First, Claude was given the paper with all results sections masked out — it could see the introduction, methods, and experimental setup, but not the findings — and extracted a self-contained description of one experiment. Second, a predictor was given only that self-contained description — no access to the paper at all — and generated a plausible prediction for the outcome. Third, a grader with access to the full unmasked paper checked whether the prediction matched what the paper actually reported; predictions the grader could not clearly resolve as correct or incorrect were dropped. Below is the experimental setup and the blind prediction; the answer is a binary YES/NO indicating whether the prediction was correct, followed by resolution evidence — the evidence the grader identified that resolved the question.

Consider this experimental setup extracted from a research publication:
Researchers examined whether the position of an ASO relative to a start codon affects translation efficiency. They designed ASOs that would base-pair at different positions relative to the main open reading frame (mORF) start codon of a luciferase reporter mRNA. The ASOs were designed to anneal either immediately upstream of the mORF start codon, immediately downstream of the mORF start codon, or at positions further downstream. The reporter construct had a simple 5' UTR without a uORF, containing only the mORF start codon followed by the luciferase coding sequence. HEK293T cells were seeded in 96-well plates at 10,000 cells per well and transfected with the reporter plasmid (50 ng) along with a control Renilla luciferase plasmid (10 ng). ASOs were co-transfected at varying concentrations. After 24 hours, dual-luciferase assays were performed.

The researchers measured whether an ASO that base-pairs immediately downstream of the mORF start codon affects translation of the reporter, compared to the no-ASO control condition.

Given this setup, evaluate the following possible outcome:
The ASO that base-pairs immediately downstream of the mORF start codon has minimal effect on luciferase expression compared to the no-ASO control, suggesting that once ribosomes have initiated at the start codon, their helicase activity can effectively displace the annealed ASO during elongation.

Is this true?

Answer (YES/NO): NO